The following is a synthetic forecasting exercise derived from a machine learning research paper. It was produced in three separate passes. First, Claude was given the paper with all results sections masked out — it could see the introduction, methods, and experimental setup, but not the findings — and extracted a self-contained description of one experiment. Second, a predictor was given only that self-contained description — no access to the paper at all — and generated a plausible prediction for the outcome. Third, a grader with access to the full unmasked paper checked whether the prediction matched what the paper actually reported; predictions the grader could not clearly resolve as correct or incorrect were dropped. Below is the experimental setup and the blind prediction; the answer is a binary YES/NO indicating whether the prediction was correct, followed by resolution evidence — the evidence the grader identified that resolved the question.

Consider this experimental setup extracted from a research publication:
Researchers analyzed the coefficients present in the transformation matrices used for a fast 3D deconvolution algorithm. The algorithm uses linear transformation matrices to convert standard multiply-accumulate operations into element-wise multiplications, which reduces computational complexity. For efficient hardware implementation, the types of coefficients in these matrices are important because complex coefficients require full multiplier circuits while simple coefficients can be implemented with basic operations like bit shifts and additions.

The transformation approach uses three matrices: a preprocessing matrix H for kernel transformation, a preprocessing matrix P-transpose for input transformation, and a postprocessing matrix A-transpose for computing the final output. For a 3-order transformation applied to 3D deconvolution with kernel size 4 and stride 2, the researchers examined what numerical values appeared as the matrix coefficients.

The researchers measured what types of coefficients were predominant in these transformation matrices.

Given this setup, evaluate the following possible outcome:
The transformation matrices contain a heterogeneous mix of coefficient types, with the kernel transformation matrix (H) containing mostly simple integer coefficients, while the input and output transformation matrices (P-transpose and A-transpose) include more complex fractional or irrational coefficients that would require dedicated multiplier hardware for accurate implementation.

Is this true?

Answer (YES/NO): NO